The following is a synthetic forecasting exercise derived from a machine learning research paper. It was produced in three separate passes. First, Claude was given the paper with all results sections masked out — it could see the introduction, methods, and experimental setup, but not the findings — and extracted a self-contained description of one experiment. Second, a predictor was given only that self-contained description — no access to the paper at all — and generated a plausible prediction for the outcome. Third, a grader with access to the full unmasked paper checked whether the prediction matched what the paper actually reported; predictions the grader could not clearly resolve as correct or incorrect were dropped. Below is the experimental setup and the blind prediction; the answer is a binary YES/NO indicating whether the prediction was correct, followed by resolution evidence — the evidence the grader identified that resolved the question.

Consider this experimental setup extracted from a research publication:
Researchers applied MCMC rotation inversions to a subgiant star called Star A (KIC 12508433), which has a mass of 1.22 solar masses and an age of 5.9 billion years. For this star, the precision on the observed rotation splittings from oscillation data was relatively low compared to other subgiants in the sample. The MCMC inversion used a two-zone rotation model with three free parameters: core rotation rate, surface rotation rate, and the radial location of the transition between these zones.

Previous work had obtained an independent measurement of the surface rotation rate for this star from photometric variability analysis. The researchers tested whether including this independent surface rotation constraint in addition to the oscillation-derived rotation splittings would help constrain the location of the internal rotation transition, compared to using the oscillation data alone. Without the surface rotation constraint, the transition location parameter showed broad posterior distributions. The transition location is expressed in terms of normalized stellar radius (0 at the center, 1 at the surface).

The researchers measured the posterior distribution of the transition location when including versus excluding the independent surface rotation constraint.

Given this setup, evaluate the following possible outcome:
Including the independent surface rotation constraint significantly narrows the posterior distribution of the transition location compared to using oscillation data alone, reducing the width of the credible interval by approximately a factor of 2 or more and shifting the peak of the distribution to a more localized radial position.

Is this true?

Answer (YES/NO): NO